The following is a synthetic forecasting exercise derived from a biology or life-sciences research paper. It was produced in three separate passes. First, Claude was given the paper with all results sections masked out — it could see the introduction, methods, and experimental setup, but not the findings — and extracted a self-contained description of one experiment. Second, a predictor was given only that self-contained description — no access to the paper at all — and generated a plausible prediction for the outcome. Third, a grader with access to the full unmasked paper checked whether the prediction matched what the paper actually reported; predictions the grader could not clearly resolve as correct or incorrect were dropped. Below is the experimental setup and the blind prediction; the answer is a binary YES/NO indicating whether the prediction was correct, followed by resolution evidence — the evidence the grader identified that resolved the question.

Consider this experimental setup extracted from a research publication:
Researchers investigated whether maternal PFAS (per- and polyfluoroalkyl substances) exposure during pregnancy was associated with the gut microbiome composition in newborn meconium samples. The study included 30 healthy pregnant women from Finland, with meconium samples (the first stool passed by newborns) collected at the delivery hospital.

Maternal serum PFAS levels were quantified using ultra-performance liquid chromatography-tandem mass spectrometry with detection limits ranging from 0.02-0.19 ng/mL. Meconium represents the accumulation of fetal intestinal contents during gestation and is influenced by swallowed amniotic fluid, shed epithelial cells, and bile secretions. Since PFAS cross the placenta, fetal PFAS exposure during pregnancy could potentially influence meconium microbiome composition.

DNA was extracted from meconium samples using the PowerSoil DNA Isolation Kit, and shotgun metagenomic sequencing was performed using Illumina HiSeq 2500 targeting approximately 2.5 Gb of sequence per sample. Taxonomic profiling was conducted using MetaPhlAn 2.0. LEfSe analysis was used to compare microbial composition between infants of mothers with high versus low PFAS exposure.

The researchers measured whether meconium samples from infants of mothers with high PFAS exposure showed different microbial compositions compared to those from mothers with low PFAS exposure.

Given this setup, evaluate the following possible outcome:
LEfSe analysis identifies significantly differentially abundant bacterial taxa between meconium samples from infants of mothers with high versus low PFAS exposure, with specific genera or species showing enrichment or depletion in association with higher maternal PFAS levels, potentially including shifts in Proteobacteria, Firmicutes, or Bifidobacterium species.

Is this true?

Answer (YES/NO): NO